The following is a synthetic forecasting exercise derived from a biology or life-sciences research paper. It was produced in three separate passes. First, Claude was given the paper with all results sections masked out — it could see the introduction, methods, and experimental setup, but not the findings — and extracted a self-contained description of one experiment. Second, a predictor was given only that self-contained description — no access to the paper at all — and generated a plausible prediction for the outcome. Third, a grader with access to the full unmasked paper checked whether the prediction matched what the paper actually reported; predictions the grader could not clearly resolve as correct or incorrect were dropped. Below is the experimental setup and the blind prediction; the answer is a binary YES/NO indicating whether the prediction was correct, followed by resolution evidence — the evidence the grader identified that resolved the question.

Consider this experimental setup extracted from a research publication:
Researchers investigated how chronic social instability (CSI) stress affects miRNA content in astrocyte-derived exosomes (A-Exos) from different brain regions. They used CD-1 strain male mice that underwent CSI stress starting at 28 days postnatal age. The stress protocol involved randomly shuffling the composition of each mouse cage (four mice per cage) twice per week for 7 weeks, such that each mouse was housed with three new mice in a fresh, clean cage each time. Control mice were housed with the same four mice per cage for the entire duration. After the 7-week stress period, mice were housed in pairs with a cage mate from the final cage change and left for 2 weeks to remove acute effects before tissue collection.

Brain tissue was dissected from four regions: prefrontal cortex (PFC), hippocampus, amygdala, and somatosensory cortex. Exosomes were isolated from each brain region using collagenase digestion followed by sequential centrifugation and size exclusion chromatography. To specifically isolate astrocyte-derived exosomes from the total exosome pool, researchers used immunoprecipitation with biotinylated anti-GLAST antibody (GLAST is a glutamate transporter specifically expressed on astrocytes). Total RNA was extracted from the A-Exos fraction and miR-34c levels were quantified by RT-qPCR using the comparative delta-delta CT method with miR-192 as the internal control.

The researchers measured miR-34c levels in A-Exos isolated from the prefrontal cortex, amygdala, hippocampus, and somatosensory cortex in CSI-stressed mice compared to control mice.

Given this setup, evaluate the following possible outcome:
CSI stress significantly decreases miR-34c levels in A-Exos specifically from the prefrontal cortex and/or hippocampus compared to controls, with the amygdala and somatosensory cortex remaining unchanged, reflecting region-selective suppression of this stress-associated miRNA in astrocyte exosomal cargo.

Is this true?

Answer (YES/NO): NO